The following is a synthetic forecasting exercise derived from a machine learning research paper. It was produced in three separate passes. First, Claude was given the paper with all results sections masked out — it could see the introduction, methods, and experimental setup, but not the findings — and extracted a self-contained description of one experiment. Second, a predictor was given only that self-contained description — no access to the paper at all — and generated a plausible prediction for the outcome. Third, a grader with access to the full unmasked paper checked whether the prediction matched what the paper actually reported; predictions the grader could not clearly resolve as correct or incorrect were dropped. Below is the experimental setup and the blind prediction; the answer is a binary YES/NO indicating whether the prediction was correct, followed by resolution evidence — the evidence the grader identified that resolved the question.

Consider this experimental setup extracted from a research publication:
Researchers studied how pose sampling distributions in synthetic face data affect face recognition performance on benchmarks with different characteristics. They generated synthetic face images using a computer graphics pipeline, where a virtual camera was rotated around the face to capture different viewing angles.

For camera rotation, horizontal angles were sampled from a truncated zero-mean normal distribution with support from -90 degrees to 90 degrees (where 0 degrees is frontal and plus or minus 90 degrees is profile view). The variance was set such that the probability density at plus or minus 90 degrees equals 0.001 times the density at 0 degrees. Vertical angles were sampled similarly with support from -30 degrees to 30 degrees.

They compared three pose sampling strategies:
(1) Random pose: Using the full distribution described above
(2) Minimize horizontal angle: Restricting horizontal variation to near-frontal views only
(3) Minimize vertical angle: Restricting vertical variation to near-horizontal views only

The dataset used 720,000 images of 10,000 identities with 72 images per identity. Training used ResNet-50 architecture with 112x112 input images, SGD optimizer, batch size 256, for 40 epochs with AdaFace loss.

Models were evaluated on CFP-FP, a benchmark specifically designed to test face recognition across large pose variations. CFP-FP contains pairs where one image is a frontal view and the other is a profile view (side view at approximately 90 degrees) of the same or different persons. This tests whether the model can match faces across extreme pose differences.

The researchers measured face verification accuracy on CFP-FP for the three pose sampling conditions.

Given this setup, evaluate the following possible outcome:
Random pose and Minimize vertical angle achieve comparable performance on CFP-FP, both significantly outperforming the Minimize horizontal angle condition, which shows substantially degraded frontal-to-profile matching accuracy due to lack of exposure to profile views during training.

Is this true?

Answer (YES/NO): YES